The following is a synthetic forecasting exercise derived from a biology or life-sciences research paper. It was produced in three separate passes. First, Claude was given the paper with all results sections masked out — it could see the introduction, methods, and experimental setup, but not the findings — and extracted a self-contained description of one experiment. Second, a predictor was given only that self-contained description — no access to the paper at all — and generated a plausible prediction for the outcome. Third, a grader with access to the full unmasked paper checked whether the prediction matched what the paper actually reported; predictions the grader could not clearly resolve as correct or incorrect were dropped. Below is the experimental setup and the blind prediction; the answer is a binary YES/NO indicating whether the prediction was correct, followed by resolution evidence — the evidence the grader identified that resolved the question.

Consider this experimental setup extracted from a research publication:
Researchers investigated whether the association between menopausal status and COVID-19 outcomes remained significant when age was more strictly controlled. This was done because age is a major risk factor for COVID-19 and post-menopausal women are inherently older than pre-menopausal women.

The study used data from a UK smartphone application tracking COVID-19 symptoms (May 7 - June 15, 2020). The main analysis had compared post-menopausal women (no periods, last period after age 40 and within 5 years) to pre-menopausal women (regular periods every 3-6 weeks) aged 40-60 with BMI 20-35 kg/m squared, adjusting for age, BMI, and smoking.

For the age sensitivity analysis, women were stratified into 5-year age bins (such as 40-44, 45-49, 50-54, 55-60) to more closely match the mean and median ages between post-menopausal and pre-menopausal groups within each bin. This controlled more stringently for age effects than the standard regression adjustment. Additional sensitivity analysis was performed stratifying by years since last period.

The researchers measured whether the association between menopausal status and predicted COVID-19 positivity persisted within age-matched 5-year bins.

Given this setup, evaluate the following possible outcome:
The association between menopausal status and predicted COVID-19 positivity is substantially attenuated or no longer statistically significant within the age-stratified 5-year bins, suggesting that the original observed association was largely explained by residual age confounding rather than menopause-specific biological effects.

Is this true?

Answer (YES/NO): NO